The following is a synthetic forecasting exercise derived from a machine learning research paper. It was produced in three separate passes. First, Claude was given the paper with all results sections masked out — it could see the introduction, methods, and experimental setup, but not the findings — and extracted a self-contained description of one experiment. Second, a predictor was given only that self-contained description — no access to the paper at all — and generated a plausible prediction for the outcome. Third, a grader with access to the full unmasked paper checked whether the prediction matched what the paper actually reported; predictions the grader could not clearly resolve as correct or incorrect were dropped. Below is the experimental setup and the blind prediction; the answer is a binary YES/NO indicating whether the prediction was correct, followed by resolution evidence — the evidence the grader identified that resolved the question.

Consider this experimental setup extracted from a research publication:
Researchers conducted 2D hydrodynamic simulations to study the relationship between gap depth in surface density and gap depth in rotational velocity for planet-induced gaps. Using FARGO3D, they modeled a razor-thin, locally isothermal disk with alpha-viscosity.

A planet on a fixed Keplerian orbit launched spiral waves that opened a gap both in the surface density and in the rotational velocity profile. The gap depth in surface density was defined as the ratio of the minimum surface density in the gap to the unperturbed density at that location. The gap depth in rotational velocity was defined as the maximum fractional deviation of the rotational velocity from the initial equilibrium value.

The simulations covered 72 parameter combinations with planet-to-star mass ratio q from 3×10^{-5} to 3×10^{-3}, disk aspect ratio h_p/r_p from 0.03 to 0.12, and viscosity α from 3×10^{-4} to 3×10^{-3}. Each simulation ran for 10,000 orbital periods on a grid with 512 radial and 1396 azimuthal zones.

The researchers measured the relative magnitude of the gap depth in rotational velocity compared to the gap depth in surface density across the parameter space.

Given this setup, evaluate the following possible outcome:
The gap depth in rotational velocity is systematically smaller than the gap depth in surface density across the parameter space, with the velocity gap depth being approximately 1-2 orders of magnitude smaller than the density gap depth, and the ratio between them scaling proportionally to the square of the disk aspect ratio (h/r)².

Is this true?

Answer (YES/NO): NO